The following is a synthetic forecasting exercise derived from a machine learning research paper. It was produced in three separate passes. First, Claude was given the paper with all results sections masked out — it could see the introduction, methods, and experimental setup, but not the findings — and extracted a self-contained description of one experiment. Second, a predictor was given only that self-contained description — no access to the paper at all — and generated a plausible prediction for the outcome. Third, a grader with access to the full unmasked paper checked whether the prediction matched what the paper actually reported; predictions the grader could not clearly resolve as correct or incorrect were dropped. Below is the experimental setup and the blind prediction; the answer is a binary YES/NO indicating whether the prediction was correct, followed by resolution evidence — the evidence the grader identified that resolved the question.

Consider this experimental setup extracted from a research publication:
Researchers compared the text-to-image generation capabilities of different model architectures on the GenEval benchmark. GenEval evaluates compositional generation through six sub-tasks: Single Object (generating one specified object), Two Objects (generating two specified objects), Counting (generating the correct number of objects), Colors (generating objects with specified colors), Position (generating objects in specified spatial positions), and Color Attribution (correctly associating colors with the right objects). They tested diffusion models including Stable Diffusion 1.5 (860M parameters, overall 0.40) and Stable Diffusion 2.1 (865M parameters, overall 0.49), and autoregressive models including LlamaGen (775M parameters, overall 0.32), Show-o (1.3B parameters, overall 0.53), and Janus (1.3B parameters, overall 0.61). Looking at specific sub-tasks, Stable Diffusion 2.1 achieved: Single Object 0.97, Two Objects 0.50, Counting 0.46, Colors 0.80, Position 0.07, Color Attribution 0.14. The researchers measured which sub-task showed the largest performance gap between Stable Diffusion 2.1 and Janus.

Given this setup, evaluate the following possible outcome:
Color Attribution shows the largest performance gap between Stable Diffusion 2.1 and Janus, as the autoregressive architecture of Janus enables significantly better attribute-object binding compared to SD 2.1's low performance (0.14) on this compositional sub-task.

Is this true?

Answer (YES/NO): NO